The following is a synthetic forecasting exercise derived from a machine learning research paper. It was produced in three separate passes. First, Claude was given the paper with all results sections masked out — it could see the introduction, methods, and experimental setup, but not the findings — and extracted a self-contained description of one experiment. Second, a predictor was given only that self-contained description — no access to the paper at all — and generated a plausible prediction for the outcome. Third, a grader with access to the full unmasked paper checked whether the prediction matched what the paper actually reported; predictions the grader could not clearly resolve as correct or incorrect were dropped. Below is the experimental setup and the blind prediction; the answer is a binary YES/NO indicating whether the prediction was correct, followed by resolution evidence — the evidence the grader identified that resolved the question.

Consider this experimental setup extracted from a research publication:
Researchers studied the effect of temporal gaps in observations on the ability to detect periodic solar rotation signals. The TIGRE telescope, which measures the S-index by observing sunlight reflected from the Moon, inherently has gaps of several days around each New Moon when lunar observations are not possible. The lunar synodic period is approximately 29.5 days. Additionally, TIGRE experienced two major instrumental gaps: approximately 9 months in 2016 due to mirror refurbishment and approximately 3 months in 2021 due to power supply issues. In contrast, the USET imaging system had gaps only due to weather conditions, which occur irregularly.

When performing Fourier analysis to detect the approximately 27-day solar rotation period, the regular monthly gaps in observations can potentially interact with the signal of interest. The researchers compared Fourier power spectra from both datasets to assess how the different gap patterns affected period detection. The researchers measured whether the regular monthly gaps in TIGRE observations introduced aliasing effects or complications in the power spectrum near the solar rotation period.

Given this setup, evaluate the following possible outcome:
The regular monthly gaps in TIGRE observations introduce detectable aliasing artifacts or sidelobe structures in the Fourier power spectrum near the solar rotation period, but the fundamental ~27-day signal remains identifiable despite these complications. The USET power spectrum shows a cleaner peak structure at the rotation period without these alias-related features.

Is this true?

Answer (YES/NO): NO